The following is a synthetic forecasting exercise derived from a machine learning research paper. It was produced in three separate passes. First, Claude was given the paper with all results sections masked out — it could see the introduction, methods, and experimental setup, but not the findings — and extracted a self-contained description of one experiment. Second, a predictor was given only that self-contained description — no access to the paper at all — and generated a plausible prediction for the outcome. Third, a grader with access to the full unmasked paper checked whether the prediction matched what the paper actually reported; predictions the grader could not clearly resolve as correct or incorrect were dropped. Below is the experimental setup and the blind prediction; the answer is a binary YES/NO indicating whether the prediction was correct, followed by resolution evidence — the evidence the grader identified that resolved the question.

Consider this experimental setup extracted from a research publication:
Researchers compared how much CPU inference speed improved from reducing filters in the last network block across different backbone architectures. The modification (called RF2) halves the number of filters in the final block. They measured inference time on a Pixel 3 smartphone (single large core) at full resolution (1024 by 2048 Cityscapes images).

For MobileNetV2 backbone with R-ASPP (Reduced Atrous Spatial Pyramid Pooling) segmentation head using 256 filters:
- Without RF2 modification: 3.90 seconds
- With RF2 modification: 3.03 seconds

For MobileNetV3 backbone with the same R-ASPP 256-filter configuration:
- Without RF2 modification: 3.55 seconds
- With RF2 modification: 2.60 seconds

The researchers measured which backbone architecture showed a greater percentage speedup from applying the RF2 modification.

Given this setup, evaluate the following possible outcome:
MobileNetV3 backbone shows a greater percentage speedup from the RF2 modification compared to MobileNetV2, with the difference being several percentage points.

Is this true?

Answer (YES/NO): YES